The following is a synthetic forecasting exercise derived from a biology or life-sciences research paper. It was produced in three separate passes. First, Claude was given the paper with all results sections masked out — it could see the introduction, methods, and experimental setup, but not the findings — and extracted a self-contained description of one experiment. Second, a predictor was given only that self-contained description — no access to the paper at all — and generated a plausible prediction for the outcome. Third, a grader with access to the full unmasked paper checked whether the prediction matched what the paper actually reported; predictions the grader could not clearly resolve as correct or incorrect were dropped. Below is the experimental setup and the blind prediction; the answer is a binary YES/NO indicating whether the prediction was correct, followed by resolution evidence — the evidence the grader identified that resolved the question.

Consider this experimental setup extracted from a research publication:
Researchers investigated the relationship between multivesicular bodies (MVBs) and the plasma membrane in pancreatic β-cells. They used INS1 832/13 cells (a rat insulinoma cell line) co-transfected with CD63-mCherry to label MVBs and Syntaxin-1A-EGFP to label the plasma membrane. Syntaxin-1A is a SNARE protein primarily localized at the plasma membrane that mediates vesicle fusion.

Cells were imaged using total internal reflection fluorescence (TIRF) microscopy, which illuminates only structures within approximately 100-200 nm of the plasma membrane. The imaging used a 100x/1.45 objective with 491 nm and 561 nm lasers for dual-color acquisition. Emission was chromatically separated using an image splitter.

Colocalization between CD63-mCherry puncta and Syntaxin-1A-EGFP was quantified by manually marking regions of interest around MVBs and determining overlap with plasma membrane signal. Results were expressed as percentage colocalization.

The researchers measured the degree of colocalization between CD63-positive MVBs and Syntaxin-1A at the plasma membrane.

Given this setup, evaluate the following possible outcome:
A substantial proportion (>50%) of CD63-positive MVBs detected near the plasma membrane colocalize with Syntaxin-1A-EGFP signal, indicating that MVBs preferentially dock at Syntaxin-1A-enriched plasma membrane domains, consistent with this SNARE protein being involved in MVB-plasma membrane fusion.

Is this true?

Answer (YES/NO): NO